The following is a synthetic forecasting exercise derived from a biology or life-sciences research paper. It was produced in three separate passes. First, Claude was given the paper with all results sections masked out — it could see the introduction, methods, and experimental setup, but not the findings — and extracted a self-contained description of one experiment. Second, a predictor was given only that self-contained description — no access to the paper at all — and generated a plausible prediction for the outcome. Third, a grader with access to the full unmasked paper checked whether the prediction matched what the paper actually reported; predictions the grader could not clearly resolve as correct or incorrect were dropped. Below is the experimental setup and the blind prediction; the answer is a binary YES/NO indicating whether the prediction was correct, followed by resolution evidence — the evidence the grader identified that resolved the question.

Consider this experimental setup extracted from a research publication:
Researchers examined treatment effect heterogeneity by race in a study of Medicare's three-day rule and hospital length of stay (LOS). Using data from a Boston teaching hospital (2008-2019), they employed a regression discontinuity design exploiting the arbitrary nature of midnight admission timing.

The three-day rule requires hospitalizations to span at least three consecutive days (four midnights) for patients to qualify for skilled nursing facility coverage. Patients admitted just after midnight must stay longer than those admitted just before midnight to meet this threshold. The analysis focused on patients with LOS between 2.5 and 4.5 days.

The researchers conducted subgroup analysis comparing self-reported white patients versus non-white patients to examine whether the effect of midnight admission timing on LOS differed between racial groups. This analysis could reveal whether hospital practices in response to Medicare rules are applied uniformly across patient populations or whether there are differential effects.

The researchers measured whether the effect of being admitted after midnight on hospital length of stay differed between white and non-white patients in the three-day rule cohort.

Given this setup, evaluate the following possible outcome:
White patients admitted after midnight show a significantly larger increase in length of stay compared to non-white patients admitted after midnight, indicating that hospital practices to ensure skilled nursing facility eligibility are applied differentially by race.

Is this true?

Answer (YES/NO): YES